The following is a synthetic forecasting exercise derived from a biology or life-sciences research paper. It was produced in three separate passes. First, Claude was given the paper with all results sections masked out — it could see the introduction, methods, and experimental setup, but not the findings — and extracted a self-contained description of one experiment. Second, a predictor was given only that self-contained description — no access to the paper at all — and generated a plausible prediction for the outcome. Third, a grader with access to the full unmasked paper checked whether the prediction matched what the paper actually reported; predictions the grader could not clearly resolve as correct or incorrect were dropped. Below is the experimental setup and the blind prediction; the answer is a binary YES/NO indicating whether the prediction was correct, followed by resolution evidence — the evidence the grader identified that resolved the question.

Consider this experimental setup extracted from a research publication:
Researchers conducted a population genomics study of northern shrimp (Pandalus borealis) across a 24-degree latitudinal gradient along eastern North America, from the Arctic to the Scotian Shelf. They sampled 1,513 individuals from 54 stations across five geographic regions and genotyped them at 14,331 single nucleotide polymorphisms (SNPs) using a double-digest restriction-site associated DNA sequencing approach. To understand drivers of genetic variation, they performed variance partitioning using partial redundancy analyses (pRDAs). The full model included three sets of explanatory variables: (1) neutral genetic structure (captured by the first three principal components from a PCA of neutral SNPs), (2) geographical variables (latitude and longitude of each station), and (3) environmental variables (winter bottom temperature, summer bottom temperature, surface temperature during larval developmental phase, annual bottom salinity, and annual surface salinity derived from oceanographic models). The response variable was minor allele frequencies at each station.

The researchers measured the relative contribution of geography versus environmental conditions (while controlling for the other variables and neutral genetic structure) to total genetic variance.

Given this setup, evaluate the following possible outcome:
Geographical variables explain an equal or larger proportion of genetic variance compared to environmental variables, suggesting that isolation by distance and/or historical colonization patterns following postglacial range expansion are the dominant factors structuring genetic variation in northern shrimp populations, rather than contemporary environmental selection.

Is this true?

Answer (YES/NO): NO